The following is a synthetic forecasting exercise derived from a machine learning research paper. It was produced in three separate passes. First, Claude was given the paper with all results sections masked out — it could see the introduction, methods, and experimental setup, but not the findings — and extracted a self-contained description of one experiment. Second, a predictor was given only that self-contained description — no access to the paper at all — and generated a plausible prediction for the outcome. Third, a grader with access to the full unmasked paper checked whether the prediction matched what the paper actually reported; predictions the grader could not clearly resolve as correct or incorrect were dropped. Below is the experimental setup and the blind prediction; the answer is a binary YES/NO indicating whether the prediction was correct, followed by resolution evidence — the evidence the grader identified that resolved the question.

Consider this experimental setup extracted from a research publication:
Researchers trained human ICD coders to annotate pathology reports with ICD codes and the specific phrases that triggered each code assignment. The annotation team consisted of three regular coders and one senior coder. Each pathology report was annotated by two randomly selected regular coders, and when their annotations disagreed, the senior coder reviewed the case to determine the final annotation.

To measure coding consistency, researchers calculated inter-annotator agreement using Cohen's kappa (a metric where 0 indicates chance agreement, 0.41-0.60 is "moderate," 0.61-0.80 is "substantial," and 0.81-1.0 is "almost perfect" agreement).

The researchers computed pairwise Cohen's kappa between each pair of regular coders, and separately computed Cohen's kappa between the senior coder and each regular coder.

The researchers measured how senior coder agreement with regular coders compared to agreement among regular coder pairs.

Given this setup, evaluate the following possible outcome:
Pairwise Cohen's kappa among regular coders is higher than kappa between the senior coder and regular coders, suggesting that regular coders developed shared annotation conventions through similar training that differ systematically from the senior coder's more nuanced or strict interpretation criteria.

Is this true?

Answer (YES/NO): YES